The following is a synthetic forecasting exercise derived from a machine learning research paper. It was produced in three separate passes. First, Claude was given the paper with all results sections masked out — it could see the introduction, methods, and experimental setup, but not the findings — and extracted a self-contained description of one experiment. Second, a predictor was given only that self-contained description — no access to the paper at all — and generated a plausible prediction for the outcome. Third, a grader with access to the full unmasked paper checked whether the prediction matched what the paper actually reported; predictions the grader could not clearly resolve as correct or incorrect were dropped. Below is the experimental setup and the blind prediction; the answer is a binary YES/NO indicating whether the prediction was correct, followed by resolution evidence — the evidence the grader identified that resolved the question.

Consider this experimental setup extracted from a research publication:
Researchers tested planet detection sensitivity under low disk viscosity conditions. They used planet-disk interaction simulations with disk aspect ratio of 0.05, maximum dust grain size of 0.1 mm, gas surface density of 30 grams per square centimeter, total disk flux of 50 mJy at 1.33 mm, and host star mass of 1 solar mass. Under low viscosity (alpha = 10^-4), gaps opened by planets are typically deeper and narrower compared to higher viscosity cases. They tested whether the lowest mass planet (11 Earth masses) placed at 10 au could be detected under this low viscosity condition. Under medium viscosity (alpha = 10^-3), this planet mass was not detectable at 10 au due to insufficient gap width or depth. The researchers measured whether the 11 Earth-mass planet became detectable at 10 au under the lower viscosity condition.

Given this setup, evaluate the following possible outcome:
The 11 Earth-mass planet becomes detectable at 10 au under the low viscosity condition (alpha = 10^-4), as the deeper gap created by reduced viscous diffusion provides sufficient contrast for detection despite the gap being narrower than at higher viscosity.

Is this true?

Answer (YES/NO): NO